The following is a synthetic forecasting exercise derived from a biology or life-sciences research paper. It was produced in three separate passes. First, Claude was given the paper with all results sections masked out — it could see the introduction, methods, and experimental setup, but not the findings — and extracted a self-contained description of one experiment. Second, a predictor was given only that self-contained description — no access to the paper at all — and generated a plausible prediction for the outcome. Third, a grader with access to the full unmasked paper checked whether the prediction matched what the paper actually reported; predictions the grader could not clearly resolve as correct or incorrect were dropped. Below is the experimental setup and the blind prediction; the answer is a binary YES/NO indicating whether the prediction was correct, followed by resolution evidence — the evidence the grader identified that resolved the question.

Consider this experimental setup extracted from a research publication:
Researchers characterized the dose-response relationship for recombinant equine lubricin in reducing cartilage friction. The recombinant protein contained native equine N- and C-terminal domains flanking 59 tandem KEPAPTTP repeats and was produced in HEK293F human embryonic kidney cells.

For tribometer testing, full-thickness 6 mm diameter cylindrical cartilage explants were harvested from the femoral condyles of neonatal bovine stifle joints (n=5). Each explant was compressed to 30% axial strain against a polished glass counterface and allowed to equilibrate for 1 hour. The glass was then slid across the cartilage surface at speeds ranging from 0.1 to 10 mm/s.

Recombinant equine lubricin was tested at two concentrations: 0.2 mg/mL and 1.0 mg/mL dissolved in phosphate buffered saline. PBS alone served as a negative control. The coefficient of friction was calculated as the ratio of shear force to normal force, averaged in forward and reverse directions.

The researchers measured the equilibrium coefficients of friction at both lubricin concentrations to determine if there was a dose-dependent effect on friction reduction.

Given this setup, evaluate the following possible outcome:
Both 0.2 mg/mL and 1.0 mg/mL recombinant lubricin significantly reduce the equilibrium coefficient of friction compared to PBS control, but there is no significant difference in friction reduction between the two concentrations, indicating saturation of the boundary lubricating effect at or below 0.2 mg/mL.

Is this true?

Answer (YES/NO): NO